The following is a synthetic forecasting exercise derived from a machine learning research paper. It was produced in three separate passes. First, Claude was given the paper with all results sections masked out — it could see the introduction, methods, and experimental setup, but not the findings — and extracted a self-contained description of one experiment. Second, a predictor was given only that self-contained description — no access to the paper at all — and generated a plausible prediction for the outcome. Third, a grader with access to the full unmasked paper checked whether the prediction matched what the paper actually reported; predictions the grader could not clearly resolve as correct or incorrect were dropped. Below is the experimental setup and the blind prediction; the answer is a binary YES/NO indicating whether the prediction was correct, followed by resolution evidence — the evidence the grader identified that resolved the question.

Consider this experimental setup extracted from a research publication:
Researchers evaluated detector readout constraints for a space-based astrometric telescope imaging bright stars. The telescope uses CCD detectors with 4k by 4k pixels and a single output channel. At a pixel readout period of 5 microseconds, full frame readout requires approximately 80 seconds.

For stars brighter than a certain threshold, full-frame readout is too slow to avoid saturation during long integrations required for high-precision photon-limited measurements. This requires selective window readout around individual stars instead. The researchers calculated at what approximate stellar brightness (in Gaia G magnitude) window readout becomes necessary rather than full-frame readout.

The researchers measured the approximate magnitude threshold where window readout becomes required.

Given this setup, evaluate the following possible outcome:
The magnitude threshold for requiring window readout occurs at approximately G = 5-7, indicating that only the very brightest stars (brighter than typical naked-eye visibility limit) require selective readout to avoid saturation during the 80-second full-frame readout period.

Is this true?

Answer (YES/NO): NO